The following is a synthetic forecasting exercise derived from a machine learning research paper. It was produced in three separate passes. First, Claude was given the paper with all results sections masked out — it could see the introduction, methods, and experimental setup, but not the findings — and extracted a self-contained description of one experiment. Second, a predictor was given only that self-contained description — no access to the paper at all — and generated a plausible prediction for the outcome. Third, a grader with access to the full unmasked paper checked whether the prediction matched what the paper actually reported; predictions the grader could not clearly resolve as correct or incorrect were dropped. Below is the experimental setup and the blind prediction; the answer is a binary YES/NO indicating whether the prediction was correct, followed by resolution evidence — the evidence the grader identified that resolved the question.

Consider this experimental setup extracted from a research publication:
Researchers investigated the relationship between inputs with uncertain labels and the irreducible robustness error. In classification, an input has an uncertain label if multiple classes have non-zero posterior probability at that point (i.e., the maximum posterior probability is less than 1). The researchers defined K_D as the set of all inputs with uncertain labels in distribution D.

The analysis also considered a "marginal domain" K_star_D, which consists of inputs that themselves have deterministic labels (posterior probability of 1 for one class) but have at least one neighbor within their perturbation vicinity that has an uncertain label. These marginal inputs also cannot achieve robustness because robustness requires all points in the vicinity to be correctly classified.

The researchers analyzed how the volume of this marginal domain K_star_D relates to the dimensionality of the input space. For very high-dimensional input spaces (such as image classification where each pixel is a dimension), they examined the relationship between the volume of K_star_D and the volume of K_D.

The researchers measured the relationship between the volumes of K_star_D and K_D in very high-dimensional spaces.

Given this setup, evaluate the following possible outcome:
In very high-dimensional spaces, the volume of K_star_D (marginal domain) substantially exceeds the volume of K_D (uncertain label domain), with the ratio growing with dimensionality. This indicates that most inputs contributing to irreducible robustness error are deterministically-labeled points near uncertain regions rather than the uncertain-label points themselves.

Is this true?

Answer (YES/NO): NO